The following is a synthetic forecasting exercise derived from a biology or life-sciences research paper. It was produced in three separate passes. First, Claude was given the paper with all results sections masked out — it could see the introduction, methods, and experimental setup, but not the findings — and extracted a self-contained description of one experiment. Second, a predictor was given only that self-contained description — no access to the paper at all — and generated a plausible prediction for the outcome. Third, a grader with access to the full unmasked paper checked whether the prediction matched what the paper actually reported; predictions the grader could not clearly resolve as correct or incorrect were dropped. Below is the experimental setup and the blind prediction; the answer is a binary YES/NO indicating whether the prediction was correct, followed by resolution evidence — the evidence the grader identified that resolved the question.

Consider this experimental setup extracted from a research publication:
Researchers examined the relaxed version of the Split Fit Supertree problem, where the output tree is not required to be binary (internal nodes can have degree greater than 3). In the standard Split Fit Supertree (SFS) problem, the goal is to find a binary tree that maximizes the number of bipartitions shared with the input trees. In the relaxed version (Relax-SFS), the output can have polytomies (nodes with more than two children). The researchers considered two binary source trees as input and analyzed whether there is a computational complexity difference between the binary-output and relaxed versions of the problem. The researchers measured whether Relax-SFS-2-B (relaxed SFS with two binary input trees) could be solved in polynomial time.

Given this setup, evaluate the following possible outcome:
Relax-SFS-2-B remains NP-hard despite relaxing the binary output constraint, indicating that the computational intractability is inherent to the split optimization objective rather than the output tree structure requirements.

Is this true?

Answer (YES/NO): NO